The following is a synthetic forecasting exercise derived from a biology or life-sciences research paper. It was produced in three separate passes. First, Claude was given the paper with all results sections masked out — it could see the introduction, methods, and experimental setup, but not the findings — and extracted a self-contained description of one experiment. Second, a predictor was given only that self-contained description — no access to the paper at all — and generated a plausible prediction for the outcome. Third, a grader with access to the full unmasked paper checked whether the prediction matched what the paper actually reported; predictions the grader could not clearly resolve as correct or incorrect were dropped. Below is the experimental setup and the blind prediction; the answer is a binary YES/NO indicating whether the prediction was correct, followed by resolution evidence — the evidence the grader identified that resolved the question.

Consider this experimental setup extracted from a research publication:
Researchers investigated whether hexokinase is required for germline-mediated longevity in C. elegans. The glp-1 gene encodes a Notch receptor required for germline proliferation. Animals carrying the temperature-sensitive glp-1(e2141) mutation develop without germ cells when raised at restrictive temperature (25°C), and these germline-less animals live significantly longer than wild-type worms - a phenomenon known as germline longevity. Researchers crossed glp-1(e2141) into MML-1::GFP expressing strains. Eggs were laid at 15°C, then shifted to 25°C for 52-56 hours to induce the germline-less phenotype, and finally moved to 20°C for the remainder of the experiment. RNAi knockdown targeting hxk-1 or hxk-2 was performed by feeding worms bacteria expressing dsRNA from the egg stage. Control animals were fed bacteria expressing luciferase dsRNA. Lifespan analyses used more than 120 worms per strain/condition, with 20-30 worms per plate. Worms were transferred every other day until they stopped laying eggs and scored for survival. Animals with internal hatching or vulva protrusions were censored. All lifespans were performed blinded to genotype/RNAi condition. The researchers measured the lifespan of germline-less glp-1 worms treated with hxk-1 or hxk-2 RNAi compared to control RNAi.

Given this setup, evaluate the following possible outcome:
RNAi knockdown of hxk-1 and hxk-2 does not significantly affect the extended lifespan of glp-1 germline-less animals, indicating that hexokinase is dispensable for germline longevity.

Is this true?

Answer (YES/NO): NO